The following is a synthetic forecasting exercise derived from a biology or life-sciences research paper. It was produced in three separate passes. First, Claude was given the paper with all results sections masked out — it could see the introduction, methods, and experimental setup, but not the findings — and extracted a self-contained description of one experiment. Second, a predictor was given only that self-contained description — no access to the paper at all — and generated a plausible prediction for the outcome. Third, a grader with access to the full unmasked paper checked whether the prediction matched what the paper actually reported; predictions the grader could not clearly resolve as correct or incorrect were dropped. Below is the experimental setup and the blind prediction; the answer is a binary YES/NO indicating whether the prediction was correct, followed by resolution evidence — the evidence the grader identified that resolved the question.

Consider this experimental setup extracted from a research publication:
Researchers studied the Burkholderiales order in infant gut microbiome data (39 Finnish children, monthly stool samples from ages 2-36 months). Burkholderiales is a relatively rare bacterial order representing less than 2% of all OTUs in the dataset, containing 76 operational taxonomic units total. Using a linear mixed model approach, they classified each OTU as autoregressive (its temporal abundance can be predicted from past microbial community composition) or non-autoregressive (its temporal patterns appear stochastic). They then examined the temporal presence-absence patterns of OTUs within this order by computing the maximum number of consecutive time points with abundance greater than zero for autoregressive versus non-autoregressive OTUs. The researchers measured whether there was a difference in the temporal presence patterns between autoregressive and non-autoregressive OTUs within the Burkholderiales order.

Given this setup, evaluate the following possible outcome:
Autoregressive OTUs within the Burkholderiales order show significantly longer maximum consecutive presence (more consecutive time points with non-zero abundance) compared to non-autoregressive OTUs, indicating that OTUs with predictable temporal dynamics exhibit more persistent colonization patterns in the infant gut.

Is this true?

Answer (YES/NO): YES